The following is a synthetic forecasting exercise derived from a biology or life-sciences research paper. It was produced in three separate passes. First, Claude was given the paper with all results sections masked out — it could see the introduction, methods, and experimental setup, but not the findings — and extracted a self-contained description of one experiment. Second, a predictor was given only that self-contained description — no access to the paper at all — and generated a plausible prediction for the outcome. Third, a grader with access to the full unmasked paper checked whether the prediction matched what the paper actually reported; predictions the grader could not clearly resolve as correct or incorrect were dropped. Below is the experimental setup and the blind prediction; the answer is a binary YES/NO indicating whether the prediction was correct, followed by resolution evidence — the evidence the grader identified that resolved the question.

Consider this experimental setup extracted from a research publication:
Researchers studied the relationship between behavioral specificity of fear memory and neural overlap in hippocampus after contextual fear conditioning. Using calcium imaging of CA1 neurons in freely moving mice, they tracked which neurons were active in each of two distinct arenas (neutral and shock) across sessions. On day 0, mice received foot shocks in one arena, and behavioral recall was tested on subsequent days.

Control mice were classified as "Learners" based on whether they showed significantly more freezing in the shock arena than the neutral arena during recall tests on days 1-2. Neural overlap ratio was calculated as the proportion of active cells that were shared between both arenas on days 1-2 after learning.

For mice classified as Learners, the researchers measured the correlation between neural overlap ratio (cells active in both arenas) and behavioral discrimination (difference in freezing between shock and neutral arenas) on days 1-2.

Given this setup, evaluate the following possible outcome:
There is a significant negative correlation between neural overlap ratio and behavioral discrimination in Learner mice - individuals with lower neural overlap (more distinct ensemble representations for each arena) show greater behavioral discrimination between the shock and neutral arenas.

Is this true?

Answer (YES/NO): NO